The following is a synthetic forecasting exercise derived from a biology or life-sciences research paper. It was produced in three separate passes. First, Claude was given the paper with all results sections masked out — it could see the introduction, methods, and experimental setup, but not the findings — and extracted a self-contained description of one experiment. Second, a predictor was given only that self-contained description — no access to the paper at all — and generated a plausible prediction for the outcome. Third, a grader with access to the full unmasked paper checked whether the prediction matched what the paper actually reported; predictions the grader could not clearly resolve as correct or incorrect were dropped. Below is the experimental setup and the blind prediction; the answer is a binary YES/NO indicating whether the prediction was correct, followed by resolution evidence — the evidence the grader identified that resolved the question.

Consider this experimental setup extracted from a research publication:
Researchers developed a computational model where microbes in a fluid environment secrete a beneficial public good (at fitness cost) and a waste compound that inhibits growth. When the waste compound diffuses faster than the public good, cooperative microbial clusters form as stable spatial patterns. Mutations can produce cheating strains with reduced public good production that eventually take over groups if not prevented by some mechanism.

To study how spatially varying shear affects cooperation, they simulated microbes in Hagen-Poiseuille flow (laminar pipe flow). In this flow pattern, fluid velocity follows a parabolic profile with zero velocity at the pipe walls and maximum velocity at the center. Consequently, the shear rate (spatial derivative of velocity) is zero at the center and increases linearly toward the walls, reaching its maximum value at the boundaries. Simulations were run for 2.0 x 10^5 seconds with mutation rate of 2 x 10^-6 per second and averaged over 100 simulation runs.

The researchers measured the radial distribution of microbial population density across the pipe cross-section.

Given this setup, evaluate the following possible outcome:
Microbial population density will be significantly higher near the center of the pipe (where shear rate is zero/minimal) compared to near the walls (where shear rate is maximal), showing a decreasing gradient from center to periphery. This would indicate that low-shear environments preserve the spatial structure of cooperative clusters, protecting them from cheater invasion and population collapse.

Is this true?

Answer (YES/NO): NO